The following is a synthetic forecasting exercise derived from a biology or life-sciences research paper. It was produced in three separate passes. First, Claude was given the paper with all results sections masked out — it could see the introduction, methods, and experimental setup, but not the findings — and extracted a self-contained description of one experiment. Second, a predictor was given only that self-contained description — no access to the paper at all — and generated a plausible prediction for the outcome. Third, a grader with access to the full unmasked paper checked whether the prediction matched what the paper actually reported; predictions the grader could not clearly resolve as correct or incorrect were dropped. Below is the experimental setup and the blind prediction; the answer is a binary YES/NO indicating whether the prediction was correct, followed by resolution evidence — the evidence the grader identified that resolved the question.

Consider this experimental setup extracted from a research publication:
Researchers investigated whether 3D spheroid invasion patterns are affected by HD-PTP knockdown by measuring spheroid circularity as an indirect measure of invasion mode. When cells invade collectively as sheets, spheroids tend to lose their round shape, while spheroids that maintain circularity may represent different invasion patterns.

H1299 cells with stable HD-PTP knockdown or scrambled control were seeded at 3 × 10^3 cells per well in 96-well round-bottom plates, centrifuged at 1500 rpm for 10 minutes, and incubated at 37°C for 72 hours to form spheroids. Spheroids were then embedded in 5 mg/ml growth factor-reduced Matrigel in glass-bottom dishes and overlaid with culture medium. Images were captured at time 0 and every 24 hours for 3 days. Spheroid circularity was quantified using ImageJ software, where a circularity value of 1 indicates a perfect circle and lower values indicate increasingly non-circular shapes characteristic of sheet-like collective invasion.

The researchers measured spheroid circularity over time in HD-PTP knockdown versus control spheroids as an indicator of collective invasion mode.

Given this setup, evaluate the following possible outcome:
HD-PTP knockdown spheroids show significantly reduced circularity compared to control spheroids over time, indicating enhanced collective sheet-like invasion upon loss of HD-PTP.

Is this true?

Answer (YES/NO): YES